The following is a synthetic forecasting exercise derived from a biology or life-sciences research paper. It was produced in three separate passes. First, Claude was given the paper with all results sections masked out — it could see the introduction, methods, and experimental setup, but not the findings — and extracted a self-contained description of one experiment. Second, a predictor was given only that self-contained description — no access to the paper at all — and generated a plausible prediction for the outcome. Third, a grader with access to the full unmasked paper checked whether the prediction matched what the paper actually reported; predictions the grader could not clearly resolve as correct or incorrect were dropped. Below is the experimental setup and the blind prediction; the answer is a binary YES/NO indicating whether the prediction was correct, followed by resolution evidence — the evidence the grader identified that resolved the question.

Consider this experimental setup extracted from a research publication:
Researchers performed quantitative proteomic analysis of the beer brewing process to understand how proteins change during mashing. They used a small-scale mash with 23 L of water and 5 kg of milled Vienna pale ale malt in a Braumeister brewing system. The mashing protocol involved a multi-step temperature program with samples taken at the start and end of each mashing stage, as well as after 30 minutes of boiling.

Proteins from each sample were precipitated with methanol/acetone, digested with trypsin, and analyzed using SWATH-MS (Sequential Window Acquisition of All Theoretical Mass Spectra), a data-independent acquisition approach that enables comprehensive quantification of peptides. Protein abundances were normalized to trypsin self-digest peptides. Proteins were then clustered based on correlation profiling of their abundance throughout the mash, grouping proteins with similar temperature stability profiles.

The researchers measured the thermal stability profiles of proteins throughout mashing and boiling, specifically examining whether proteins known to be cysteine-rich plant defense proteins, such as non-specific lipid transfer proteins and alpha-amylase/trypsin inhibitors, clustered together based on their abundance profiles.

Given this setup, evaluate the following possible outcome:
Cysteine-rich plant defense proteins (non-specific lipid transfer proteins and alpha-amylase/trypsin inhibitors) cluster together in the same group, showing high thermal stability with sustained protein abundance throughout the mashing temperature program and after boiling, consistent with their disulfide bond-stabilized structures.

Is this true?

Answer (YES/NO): NO